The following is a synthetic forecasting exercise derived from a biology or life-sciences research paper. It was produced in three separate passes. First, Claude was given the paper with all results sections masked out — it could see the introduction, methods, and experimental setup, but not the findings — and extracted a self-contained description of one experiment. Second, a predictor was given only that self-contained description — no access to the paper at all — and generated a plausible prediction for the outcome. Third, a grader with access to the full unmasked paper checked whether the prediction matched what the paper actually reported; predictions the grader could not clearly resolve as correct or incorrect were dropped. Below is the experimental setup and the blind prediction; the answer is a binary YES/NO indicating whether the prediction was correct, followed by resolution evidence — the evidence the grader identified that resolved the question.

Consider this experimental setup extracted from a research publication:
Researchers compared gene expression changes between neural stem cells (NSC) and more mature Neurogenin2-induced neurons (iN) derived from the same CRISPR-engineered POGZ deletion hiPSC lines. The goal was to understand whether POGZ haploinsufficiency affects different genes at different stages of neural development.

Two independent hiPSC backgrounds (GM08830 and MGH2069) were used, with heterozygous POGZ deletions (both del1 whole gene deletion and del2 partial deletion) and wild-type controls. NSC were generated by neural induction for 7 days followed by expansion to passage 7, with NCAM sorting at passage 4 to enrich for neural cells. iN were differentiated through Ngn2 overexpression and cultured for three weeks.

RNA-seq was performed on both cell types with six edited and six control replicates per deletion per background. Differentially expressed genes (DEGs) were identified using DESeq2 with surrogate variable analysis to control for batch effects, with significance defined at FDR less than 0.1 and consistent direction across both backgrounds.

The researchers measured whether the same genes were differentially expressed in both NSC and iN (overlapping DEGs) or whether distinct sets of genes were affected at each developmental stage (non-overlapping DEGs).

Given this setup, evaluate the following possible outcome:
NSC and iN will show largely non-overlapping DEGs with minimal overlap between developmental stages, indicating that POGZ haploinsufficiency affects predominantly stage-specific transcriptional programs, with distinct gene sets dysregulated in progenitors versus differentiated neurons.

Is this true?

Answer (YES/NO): NO